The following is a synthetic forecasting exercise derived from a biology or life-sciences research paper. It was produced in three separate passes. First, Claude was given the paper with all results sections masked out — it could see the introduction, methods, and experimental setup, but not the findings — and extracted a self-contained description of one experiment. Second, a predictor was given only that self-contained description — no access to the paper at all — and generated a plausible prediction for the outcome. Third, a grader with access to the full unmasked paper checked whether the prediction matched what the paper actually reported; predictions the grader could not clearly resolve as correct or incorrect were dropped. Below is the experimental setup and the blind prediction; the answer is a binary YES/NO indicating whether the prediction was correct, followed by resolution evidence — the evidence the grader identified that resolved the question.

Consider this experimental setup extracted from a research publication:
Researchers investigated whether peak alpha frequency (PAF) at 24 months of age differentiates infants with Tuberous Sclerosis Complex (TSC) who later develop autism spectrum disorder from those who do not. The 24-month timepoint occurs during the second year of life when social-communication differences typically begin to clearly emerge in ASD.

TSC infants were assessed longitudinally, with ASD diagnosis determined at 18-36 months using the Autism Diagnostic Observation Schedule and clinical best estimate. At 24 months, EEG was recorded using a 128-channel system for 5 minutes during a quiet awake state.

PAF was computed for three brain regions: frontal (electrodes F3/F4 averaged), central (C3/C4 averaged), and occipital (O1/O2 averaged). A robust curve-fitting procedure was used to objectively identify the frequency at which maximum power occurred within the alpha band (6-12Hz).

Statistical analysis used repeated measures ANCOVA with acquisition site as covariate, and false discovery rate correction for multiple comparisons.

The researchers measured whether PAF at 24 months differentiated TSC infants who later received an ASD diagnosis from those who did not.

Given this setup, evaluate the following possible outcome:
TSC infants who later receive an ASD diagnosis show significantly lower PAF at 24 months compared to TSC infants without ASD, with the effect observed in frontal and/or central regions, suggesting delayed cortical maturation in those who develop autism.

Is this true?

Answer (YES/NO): NO